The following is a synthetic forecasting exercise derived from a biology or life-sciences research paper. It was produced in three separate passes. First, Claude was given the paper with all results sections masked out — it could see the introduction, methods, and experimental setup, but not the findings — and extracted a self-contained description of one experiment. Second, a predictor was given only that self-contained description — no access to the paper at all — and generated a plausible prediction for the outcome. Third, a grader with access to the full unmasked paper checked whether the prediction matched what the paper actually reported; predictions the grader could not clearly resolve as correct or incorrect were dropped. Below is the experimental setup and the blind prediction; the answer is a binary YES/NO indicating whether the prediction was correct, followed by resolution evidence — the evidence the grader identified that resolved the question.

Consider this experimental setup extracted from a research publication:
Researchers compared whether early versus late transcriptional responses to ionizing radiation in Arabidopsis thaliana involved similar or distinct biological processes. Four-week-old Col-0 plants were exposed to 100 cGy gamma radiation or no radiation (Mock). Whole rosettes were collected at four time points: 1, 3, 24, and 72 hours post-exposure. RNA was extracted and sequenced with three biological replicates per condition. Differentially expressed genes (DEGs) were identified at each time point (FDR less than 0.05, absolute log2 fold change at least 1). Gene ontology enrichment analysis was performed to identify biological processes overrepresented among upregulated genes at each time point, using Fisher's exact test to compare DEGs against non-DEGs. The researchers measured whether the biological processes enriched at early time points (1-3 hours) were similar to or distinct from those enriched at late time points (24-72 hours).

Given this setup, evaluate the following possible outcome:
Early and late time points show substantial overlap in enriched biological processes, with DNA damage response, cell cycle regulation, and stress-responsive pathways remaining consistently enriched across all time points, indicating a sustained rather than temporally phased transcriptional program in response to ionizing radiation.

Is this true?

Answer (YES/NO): NO